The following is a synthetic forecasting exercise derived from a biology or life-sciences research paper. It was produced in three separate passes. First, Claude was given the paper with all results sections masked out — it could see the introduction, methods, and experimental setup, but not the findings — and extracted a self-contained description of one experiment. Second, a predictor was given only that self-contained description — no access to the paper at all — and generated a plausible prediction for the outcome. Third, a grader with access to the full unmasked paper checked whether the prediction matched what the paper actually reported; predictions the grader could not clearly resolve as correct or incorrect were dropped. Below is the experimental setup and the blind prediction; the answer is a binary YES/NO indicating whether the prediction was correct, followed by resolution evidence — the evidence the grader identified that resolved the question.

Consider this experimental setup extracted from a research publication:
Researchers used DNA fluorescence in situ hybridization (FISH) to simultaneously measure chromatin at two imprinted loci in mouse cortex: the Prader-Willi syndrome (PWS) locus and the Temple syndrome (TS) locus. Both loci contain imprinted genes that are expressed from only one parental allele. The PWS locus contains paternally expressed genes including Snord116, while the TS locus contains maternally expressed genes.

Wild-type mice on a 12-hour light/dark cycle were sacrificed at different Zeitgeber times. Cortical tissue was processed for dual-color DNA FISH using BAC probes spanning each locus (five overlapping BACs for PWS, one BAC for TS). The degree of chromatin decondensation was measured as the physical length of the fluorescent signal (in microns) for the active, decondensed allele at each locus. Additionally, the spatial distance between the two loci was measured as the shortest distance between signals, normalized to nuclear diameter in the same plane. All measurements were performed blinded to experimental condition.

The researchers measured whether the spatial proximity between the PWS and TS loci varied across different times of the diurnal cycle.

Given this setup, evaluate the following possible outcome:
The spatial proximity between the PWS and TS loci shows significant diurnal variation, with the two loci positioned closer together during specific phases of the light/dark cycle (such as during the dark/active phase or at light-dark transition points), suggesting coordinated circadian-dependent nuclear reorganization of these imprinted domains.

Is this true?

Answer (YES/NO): NO